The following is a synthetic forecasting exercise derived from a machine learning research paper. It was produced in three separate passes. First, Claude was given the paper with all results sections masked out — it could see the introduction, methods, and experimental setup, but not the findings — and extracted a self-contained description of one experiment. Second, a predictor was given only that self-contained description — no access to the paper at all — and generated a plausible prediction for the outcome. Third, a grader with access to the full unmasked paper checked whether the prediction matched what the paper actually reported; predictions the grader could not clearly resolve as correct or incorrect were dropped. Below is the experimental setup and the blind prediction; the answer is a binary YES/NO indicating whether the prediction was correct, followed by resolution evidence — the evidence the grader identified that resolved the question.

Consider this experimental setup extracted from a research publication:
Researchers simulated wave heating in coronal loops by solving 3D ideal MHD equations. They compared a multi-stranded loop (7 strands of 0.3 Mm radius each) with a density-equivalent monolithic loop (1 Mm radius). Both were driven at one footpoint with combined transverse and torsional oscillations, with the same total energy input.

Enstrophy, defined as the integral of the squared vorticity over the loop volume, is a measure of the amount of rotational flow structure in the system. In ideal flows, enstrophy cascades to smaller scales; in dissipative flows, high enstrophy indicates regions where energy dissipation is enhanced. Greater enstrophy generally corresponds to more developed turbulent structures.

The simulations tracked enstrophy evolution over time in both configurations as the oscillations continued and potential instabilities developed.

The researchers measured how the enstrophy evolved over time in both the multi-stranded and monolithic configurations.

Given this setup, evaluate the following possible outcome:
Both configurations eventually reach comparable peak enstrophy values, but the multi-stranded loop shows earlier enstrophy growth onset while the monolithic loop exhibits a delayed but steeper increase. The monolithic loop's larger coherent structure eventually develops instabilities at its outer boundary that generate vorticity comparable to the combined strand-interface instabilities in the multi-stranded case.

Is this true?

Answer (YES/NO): NO